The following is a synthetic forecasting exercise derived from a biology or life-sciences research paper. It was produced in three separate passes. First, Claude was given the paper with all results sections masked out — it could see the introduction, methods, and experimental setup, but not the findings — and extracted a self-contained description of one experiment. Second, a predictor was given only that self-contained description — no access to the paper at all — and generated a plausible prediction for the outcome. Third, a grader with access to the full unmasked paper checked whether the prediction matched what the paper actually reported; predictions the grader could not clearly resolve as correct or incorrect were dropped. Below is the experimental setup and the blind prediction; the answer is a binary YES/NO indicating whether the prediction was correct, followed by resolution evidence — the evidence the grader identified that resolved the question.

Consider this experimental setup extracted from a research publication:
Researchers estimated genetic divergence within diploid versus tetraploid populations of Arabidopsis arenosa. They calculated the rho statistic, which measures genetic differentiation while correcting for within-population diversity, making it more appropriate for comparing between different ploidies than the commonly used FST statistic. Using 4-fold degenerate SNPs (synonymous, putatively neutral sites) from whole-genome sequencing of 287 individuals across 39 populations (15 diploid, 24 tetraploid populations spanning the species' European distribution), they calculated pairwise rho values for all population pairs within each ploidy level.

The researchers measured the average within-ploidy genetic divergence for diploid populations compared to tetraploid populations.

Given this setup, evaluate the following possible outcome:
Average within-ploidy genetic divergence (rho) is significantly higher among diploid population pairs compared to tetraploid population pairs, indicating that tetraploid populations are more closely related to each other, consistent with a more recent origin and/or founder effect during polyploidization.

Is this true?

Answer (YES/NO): YES